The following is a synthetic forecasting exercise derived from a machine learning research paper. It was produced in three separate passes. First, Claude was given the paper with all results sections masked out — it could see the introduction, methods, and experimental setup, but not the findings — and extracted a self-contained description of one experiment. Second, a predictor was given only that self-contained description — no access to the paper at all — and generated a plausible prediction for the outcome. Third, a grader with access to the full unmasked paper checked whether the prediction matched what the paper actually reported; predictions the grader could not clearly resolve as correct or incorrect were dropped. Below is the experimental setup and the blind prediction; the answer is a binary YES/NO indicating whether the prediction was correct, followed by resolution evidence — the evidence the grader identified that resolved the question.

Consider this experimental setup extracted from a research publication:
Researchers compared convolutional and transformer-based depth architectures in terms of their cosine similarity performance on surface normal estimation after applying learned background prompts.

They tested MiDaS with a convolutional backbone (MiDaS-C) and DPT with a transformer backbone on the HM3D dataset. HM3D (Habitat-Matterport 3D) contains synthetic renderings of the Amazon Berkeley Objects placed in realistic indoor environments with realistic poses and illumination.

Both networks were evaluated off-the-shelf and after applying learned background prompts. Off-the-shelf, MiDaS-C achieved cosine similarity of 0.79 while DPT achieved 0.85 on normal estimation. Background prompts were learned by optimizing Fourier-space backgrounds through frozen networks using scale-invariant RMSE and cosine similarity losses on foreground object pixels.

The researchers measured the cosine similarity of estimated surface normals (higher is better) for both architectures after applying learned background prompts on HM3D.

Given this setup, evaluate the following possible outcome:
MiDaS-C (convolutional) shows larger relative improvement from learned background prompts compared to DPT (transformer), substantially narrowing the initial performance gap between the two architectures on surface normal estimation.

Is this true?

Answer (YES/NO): YES